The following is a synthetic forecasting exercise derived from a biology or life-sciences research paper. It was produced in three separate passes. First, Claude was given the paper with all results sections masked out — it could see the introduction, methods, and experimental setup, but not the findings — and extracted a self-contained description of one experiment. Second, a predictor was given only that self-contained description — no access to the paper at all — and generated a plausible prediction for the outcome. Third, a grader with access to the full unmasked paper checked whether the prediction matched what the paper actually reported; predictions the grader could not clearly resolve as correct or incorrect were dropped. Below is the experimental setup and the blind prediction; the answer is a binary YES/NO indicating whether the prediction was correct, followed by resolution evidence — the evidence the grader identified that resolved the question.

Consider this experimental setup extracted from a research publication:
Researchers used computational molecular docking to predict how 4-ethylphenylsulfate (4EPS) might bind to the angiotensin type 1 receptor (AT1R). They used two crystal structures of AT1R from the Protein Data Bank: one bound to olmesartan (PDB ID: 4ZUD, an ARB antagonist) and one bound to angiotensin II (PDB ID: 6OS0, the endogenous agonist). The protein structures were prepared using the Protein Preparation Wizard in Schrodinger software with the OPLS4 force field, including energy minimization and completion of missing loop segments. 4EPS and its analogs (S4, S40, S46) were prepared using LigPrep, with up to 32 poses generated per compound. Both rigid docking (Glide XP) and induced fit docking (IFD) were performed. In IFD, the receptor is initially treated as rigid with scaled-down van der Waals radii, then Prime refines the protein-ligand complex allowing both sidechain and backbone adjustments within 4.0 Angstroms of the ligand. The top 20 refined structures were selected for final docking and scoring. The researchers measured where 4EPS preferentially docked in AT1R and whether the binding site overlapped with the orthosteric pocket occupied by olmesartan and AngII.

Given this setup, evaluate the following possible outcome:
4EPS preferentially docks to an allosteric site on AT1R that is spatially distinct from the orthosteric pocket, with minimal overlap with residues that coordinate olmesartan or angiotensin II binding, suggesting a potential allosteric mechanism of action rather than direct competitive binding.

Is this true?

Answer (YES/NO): NO